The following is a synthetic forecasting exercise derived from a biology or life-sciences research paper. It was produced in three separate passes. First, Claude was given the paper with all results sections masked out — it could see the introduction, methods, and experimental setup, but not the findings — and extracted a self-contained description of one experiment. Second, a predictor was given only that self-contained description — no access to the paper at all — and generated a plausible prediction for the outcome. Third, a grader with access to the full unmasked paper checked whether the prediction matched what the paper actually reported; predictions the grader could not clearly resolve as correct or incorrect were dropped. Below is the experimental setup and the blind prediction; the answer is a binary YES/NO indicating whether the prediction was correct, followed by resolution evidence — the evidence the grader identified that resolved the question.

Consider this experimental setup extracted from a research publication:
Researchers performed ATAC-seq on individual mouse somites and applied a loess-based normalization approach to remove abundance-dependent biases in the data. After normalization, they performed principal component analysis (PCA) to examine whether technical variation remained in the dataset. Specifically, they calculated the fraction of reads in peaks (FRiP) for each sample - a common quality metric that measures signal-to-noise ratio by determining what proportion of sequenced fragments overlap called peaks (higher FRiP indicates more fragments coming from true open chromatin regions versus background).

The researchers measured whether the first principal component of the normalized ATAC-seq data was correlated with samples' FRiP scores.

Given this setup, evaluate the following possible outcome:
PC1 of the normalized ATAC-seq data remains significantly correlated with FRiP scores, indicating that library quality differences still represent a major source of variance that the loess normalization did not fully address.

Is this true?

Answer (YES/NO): YES